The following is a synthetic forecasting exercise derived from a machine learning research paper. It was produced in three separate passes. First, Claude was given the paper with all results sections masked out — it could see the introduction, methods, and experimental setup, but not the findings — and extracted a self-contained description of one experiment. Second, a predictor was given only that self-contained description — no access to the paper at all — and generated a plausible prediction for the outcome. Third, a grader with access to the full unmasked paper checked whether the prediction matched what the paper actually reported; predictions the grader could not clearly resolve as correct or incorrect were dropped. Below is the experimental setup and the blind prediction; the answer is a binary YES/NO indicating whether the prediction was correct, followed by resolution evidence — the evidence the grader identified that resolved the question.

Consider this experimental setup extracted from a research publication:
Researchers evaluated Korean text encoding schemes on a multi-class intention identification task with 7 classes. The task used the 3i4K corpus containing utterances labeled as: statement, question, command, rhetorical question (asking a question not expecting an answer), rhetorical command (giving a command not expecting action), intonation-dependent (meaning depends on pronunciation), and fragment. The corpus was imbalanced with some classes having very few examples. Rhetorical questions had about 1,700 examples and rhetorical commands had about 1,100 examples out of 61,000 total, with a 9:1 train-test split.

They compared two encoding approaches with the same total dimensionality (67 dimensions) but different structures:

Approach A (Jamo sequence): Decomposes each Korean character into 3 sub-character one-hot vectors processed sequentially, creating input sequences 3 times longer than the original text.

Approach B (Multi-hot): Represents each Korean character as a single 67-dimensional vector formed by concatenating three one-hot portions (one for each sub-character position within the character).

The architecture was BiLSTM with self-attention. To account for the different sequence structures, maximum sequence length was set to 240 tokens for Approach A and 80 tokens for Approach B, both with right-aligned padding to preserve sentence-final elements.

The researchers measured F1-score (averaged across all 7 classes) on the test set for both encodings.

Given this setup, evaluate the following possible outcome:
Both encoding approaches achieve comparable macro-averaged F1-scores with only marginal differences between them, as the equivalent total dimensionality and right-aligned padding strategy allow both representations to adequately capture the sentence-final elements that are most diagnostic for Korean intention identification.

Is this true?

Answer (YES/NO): YES